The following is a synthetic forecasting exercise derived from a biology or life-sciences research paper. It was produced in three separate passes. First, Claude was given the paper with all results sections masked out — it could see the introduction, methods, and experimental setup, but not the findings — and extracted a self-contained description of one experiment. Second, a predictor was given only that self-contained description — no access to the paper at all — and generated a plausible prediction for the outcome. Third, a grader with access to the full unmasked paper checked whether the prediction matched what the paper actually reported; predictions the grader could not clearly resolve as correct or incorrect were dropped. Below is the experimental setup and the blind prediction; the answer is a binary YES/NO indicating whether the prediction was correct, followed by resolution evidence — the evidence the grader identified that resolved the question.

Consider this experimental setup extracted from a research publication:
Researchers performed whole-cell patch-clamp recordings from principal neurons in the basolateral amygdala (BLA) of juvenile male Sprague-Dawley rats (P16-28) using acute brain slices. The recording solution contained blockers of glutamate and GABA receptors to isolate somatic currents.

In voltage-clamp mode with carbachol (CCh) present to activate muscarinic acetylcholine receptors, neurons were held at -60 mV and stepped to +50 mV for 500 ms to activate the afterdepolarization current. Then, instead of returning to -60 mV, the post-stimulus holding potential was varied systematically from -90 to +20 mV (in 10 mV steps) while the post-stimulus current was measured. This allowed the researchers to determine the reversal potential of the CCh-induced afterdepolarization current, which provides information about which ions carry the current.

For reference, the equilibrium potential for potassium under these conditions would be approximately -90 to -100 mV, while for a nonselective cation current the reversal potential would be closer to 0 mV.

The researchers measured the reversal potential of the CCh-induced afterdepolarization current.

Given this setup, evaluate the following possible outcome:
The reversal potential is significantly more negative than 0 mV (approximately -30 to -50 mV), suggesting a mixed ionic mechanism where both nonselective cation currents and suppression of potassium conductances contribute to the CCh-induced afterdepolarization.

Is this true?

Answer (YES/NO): NO